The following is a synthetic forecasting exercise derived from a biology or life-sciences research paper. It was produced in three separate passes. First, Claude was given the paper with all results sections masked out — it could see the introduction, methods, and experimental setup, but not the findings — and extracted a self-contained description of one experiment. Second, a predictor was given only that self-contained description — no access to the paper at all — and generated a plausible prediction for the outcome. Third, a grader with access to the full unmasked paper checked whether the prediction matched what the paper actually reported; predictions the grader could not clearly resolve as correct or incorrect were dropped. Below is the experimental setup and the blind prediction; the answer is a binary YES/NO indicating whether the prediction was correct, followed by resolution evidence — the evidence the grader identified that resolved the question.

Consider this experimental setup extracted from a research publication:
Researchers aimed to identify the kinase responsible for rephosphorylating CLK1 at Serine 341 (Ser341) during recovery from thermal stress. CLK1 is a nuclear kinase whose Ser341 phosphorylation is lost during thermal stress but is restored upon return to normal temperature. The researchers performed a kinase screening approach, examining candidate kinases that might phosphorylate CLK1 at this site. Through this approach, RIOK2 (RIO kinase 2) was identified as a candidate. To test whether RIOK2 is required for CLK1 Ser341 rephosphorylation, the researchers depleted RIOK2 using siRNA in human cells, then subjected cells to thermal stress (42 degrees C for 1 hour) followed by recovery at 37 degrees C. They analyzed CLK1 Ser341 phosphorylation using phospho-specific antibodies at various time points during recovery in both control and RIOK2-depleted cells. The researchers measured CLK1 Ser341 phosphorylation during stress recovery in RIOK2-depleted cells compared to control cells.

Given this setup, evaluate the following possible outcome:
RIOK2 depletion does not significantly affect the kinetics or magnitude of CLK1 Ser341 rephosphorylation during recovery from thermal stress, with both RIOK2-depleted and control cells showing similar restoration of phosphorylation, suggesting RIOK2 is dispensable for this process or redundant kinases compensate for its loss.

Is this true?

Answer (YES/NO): NO